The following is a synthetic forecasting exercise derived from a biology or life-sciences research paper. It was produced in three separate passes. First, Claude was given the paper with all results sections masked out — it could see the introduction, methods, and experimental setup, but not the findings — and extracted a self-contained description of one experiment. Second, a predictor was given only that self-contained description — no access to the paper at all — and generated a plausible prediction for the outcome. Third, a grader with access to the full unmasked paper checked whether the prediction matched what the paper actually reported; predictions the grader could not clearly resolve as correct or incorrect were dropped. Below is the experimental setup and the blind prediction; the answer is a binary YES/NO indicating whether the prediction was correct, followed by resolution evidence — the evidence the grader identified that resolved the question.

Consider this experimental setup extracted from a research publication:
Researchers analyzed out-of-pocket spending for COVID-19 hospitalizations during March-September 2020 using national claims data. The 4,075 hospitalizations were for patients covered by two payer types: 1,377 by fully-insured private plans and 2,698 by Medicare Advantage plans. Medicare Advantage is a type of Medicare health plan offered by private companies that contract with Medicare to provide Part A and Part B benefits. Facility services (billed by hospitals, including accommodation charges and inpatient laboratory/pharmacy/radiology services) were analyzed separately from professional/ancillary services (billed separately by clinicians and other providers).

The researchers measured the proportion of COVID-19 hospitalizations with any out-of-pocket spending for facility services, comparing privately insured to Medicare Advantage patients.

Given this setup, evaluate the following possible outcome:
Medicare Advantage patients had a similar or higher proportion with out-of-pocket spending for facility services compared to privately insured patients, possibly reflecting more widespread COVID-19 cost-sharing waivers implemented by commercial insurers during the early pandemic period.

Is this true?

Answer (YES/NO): NO